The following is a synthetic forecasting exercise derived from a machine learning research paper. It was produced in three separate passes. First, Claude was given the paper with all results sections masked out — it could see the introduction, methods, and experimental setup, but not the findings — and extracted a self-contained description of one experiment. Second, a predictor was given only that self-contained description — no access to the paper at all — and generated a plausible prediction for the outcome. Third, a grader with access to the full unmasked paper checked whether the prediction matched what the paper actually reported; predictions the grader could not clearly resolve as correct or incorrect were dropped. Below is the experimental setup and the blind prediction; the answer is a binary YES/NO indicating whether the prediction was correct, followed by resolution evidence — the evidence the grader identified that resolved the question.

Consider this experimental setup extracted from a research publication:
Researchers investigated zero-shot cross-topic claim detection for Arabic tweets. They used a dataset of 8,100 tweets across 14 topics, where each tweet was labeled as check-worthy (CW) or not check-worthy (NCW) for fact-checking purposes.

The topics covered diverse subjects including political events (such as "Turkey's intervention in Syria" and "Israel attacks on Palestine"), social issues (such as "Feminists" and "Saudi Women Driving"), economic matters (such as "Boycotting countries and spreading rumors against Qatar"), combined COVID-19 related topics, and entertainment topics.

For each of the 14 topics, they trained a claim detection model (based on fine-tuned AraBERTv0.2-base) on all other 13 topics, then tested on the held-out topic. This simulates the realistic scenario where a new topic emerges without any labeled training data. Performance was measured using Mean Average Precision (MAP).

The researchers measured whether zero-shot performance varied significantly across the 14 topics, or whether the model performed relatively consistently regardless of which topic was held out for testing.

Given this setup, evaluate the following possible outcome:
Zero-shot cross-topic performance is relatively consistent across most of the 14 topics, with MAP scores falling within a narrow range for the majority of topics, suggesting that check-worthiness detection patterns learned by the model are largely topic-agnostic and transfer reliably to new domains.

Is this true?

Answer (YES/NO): NO